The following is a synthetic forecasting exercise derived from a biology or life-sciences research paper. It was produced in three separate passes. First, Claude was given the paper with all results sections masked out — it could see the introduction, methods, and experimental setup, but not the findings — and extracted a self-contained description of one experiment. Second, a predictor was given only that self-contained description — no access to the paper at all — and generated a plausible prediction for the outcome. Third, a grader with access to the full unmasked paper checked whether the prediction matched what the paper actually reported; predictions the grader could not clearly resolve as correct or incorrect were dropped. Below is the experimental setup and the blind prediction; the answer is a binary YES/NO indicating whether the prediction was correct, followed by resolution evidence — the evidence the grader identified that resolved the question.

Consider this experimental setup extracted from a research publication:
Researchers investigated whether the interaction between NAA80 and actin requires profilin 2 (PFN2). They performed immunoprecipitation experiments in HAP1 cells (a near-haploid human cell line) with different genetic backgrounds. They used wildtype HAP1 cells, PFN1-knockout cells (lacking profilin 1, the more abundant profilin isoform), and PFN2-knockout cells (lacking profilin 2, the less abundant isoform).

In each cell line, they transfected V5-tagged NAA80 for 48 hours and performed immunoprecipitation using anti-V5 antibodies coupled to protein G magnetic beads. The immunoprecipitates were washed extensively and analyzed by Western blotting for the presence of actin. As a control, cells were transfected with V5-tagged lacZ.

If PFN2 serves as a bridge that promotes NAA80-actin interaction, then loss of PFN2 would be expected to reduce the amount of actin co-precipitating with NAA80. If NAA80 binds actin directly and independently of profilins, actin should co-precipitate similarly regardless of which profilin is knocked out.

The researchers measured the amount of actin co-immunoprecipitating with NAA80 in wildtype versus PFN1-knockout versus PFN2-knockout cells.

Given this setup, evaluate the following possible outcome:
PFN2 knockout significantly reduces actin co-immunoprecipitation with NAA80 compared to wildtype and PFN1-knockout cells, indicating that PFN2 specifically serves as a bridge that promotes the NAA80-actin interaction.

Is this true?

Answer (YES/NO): NO